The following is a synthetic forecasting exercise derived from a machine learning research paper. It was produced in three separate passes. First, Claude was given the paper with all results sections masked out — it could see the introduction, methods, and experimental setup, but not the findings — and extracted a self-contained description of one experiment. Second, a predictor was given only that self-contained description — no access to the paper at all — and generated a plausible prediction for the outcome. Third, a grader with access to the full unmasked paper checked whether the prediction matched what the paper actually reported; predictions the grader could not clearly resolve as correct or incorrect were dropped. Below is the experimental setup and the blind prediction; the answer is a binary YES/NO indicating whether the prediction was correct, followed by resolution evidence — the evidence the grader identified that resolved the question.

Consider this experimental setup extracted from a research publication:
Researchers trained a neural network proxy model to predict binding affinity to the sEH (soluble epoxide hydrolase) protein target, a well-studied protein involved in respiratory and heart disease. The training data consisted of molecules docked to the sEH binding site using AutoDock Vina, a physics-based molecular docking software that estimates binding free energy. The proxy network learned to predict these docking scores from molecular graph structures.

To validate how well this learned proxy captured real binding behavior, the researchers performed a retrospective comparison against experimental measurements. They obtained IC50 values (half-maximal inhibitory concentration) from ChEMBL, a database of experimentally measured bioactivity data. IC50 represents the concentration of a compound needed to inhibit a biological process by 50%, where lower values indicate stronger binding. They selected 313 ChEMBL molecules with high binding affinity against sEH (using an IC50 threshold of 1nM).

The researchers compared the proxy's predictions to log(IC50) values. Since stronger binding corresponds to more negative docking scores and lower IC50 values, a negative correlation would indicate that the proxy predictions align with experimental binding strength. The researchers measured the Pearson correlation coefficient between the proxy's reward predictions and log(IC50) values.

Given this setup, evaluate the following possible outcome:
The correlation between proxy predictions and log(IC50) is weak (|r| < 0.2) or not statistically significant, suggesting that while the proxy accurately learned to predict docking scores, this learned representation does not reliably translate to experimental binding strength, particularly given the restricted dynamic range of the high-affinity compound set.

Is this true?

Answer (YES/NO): NO